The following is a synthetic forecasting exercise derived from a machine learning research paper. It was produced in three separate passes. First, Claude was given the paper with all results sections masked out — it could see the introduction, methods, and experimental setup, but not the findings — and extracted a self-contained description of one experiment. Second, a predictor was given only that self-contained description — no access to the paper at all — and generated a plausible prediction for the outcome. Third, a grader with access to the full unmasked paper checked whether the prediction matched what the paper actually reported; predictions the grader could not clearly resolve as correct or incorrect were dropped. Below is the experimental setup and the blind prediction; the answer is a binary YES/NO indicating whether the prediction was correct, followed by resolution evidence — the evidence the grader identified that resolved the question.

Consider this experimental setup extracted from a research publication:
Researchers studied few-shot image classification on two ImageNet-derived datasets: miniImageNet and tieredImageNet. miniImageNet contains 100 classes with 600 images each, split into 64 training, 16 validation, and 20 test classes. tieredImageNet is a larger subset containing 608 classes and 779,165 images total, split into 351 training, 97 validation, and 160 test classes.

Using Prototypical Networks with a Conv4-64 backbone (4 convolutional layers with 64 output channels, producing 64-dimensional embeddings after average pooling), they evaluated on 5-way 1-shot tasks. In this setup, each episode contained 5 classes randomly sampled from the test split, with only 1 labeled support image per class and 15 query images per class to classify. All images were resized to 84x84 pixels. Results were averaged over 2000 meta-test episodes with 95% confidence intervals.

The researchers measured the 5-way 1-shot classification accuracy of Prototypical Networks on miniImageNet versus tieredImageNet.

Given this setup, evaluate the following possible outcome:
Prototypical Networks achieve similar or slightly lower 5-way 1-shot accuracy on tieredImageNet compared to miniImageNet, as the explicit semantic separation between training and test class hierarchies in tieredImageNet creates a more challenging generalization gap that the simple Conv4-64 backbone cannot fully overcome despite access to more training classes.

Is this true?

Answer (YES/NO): NO